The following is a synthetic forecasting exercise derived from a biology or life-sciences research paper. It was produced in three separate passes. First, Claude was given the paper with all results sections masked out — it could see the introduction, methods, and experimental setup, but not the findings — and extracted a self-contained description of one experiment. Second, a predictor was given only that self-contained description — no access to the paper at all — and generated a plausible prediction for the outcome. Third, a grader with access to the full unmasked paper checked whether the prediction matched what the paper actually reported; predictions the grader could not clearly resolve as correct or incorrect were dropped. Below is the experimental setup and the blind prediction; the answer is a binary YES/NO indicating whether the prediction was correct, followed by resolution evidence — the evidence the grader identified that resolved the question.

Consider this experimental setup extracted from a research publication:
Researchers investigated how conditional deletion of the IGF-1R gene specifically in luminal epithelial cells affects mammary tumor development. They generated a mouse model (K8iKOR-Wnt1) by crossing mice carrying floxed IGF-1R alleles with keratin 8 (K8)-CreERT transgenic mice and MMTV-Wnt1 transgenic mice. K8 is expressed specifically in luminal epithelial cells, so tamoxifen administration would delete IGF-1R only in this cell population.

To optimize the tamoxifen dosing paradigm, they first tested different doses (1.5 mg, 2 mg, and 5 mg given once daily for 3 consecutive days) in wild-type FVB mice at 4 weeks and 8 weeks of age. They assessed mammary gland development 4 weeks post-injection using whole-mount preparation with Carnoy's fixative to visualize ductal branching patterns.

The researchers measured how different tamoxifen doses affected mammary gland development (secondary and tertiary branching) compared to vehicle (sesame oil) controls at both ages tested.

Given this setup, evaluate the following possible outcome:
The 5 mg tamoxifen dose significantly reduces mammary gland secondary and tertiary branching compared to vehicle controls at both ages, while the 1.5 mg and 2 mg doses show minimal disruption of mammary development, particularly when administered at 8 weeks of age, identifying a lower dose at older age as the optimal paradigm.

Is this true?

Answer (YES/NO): YES